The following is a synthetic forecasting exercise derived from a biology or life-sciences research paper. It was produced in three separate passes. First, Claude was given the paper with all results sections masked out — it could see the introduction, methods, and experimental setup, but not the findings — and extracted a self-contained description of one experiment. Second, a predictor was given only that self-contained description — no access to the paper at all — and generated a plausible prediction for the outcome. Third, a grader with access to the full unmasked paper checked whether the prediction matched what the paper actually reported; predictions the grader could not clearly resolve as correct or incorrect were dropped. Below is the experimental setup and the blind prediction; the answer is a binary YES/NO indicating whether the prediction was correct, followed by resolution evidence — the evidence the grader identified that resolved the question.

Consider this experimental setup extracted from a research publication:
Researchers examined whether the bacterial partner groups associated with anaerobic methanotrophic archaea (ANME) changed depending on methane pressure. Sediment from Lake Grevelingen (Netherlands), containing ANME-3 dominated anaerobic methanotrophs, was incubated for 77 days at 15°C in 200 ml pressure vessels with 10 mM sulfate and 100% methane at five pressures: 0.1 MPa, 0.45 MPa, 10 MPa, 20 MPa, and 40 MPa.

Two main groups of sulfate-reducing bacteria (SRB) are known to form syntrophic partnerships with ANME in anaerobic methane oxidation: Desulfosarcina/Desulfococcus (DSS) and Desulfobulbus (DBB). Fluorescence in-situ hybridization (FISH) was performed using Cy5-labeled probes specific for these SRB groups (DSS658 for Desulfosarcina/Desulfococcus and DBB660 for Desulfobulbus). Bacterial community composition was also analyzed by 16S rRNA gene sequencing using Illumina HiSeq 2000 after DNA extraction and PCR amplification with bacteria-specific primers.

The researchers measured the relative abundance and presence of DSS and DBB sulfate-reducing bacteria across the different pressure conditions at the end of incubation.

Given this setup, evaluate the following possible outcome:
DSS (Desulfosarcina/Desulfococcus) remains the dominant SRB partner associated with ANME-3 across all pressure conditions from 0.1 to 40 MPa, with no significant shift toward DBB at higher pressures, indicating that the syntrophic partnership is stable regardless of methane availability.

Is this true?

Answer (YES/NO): NO